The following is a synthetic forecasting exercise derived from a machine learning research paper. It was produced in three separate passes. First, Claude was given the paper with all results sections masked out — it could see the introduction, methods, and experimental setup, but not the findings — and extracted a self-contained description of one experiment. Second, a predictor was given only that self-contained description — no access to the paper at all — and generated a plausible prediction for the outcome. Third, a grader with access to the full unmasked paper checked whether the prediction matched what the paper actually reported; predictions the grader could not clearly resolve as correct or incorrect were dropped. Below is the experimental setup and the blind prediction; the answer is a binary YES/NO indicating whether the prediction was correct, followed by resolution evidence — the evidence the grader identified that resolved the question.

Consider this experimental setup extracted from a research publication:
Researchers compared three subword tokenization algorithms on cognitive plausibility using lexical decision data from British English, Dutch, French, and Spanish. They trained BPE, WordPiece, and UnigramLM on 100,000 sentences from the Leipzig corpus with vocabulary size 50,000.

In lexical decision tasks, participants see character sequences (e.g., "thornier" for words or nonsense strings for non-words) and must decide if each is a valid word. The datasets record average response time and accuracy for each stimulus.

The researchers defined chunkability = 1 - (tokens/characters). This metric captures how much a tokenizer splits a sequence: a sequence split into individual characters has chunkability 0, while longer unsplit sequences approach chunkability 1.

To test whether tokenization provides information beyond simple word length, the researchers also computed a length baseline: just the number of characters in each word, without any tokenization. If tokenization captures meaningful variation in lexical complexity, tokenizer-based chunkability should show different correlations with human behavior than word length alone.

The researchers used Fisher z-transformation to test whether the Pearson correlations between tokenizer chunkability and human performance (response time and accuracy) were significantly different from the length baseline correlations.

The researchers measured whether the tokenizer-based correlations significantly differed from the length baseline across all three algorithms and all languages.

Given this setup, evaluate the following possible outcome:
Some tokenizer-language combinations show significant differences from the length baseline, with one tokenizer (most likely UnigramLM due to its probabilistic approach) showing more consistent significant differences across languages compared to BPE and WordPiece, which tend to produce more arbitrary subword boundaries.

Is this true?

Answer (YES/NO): NO